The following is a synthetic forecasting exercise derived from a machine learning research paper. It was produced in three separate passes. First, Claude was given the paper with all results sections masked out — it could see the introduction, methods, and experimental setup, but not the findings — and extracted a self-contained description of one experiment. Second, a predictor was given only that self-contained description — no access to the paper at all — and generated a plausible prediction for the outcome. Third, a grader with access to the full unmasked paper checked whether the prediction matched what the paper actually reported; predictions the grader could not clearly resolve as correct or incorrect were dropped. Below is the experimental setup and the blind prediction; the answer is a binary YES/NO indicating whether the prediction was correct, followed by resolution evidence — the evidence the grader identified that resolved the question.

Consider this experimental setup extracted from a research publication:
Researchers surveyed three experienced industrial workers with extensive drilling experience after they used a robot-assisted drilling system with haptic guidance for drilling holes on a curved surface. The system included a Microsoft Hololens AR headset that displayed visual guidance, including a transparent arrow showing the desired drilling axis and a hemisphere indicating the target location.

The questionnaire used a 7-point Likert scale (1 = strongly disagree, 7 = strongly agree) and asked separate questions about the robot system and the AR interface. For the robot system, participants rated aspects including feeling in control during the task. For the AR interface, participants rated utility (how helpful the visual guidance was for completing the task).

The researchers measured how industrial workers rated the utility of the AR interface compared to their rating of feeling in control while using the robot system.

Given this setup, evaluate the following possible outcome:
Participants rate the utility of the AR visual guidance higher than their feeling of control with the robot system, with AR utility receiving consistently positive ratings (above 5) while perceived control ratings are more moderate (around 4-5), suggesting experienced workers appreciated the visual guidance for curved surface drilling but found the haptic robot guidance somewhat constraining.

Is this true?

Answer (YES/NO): NO